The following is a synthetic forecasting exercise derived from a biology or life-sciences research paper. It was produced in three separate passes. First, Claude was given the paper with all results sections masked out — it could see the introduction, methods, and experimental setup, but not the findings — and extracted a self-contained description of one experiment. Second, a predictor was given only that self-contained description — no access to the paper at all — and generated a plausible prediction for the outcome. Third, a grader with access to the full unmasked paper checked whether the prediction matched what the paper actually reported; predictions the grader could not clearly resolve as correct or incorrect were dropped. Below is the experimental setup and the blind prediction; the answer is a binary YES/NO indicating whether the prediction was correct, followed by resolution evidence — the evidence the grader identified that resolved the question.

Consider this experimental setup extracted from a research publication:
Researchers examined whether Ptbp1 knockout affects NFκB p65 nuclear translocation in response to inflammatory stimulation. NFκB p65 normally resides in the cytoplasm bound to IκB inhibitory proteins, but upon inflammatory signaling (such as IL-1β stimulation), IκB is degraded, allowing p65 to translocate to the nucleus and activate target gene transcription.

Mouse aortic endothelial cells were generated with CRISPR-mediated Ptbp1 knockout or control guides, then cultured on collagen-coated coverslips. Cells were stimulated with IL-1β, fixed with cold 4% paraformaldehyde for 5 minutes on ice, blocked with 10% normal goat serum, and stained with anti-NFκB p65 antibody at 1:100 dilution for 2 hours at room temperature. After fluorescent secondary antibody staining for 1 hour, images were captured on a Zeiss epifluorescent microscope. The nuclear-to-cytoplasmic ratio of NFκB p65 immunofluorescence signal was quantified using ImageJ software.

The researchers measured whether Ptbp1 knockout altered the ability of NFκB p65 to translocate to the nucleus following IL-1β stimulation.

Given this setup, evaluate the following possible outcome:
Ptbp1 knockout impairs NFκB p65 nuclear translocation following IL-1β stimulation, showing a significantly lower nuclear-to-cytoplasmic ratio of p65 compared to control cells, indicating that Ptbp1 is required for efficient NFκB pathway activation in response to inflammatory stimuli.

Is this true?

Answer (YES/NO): YES